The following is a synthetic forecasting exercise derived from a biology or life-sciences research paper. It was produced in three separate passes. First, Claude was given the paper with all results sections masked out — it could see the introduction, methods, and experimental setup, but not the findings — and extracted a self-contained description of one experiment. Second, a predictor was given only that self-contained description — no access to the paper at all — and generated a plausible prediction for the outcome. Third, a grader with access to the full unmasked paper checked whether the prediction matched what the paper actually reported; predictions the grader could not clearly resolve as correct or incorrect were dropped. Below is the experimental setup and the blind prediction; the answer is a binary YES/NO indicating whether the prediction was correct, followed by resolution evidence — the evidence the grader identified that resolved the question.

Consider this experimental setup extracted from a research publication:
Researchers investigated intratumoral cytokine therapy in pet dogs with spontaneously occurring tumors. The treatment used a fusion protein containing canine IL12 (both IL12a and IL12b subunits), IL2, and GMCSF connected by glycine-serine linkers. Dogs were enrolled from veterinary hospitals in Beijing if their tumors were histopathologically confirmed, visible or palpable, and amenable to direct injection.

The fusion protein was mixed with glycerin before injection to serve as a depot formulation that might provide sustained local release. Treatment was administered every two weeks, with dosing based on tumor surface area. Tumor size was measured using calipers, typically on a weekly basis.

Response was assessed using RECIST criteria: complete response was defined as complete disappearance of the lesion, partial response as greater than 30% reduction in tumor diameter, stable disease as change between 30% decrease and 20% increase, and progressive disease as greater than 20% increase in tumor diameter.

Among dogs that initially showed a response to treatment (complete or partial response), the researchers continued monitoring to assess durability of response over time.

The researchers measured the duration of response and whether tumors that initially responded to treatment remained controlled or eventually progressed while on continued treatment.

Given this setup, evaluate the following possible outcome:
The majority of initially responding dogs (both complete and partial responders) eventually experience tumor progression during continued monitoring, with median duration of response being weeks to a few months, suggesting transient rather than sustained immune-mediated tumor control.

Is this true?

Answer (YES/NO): NO